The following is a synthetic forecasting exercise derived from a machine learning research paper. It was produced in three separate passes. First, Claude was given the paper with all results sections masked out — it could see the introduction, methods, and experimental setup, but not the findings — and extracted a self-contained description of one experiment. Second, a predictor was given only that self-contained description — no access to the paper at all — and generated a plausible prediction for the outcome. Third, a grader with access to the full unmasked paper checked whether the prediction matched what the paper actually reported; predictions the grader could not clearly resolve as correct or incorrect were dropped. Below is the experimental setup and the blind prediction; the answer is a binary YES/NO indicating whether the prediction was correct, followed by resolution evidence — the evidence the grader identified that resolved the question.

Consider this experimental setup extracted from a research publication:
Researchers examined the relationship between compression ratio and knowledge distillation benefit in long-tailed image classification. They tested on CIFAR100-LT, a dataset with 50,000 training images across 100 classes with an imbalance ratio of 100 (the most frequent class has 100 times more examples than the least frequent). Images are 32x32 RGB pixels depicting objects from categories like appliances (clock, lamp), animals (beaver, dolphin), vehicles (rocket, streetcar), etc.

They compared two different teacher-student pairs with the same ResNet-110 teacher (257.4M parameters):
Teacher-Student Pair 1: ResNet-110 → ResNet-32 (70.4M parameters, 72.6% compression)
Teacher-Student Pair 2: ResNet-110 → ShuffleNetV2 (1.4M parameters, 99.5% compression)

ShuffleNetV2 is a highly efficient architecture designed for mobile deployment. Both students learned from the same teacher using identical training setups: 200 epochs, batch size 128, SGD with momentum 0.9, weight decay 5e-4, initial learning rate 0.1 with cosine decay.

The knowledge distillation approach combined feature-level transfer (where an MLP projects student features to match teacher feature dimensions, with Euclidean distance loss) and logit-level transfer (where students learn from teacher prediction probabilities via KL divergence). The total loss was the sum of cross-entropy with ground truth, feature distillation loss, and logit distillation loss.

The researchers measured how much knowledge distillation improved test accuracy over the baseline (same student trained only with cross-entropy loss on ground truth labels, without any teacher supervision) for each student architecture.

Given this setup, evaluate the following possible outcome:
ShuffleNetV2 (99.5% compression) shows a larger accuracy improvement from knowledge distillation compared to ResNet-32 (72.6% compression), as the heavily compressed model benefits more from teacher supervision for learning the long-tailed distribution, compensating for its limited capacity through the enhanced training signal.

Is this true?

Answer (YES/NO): YES